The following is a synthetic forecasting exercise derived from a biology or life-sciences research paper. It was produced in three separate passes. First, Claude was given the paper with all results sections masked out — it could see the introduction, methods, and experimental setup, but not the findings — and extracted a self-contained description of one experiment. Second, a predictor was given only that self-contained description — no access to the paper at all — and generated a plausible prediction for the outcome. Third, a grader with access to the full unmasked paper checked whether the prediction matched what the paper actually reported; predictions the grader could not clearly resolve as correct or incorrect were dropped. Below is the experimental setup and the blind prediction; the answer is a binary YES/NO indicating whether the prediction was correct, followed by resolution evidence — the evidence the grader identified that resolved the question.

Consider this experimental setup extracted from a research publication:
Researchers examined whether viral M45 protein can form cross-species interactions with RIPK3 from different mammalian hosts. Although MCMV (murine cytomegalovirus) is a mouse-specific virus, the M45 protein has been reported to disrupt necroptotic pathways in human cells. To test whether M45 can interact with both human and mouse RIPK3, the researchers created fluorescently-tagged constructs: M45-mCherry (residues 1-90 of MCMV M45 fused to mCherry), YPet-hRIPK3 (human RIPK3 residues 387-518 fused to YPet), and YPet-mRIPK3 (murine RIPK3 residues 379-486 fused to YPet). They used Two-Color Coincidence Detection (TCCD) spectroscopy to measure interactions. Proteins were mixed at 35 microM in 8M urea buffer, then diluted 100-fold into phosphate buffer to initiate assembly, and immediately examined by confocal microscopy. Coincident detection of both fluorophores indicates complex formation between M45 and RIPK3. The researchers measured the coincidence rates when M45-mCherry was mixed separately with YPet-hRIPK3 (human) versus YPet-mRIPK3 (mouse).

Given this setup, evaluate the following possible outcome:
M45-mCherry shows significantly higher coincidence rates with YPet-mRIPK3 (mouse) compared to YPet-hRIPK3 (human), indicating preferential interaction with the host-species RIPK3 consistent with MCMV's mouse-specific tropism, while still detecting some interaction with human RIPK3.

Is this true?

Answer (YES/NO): NO